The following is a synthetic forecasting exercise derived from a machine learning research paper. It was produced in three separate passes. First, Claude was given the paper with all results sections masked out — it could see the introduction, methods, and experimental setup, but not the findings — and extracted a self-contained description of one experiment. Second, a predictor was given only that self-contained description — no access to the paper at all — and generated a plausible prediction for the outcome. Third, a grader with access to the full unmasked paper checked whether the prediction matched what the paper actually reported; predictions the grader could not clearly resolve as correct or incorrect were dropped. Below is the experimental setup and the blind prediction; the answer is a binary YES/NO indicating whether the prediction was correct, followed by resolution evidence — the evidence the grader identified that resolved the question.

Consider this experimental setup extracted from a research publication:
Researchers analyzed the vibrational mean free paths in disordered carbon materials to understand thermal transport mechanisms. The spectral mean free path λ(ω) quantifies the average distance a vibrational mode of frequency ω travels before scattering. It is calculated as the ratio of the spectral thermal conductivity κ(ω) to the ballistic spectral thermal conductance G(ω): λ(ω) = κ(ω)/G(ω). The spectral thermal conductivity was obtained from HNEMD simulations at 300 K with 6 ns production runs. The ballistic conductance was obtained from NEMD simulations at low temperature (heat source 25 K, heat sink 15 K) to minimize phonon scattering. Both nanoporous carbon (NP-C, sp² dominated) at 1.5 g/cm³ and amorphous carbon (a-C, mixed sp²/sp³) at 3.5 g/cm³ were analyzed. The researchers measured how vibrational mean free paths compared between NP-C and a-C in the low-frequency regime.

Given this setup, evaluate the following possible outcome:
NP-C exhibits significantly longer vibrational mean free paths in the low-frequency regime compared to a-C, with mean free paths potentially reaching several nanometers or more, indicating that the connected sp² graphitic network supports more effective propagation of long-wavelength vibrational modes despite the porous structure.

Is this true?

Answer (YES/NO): NO